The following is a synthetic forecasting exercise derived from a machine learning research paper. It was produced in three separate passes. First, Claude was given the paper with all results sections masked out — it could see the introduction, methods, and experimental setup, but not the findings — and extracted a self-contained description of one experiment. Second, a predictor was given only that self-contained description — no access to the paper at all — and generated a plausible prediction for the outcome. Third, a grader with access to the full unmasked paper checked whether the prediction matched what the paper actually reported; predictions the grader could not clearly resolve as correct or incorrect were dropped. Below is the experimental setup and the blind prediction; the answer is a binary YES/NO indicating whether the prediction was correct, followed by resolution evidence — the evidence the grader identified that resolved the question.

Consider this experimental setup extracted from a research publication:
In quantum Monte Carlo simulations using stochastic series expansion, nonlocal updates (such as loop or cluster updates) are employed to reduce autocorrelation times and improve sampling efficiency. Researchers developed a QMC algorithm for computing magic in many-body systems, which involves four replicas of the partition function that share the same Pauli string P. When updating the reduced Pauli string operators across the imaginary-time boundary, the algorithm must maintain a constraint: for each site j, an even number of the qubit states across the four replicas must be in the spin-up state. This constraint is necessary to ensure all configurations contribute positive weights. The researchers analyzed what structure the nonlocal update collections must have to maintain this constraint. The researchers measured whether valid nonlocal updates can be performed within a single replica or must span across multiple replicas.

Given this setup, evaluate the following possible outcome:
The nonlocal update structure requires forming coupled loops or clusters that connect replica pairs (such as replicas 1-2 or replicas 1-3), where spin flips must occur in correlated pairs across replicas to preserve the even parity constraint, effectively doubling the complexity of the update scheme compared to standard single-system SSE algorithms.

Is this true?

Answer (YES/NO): NO